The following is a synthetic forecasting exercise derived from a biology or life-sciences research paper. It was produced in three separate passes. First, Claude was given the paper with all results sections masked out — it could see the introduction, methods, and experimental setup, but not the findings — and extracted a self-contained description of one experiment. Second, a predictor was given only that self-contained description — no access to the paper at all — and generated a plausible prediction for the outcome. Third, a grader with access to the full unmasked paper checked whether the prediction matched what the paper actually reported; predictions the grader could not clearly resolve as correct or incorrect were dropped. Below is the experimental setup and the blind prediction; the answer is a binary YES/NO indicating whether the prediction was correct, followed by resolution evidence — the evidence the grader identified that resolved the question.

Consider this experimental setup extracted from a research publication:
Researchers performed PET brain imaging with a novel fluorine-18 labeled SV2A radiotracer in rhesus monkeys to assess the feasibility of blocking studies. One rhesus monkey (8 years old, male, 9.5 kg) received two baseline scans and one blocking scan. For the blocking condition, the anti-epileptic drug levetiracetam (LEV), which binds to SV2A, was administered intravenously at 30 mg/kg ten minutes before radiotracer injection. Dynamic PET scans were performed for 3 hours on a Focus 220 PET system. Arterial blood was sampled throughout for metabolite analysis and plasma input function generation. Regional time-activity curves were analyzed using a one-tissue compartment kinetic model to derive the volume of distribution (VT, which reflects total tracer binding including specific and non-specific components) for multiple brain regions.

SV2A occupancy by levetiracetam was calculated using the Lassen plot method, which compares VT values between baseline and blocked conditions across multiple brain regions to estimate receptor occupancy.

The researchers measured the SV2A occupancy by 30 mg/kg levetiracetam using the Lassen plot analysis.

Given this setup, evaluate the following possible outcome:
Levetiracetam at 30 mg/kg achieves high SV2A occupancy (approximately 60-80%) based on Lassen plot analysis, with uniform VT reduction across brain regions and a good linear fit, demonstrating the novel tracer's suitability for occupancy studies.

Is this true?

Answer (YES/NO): YES